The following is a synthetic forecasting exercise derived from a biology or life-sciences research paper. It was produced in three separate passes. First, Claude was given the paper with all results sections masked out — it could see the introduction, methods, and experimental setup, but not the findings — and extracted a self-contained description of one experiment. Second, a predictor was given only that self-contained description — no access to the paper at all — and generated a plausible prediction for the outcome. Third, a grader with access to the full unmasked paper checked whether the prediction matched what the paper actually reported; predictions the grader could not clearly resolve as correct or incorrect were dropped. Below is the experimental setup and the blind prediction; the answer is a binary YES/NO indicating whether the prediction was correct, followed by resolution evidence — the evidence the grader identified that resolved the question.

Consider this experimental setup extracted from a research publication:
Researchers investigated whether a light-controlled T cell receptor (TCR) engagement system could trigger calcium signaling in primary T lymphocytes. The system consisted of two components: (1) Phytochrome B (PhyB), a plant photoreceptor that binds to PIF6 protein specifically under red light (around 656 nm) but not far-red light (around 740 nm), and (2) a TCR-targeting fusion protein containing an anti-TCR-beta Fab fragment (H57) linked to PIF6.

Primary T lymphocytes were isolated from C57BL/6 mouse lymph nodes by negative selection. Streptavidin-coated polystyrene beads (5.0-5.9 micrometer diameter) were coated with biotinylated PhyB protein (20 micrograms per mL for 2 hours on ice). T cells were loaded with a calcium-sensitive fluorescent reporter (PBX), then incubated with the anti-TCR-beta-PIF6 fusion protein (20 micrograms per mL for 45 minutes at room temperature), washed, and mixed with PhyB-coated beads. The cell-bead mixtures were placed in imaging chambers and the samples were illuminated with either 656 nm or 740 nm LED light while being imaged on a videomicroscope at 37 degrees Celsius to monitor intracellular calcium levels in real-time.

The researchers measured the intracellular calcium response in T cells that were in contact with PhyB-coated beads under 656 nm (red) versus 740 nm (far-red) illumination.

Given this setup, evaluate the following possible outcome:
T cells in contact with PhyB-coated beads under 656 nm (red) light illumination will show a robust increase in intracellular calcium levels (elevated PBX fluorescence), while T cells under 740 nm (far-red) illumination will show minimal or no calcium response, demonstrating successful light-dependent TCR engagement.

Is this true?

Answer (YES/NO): YES